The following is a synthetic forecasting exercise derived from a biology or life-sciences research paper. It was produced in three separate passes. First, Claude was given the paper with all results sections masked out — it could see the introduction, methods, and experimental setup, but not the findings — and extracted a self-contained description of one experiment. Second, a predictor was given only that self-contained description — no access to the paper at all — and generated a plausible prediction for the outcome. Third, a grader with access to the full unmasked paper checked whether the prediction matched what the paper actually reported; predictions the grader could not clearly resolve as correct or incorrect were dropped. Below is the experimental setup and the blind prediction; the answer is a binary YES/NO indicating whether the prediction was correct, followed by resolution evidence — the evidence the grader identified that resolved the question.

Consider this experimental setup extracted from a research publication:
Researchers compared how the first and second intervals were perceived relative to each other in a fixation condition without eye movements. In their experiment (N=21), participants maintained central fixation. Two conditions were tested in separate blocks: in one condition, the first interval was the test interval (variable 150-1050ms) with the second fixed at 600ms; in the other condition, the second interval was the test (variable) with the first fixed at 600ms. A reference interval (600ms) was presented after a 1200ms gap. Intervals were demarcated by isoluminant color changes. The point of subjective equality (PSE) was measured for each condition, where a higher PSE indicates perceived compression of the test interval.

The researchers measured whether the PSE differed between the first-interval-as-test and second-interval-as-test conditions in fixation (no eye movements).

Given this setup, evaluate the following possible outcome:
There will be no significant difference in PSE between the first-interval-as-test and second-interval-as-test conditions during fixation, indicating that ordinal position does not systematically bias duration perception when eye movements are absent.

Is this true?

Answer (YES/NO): YES